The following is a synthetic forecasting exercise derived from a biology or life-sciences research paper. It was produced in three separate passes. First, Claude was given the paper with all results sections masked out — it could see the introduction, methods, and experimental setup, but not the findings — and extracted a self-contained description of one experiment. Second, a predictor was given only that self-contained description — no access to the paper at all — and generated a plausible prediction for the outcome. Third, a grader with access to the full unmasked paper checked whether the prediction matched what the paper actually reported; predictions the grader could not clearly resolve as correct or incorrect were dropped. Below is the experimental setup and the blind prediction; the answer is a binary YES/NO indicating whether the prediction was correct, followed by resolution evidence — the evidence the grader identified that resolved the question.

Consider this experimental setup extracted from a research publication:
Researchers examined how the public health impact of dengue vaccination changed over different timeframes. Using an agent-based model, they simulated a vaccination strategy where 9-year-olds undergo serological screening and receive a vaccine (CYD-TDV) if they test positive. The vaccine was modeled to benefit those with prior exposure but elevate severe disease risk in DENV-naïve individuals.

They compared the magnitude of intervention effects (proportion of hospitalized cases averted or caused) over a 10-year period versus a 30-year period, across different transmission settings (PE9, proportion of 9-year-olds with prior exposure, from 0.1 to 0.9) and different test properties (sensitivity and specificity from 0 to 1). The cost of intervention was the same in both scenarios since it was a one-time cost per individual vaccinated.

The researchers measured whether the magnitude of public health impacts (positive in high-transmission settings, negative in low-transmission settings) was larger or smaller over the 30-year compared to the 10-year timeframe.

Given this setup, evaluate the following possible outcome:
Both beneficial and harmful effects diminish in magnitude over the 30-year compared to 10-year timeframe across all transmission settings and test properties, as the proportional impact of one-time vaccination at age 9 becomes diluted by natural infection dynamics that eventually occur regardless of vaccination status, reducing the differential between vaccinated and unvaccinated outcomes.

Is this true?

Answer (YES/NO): NO